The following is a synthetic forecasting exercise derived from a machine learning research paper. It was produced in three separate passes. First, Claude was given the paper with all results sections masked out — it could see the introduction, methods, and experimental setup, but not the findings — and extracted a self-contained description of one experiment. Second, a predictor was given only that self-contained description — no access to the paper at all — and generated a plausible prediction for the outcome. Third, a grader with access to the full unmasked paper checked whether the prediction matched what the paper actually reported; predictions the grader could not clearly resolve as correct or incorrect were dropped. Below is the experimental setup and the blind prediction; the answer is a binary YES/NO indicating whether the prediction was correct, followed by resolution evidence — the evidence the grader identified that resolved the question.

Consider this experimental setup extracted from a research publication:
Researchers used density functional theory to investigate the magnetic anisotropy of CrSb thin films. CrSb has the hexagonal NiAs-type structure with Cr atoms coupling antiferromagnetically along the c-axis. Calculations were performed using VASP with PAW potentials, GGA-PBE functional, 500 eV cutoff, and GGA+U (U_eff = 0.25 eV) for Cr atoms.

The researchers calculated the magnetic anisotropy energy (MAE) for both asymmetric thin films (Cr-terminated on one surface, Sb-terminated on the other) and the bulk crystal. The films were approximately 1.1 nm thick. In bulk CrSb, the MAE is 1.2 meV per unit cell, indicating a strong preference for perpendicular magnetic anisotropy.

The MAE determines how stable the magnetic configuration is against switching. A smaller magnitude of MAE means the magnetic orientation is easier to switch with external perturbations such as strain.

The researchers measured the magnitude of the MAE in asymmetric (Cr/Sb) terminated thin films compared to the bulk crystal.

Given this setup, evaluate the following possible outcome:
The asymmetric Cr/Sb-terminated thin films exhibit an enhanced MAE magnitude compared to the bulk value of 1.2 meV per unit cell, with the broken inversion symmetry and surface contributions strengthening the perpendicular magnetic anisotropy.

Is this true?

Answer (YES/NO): NO